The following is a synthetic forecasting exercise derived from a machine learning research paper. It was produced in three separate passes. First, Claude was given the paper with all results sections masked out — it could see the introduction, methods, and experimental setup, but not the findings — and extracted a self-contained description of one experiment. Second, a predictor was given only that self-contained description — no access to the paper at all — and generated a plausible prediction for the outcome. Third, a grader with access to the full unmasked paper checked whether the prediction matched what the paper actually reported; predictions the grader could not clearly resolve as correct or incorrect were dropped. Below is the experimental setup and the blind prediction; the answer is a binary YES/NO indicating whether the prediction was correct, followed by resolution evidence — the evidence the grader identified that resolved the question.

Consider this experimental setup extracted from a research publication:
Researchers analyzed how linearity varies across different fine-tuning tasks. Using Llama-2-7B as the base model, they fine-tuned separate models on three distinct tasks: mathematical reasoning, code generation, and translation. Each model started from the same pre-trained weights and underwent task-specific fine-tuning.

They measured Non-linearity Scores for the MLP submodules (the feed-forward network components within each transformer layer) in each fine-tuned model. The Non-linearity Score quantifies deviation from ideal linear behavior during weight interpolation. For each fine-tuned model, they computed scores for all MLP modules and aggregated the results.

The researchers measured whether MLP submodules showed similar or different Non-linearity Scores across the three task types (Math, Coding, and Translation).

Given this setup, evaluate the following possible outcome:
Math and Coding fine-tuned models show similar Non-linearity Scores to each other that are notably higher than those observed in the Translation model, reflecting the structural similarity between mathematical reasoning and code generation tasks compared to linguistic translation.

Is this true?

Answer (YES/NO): NO